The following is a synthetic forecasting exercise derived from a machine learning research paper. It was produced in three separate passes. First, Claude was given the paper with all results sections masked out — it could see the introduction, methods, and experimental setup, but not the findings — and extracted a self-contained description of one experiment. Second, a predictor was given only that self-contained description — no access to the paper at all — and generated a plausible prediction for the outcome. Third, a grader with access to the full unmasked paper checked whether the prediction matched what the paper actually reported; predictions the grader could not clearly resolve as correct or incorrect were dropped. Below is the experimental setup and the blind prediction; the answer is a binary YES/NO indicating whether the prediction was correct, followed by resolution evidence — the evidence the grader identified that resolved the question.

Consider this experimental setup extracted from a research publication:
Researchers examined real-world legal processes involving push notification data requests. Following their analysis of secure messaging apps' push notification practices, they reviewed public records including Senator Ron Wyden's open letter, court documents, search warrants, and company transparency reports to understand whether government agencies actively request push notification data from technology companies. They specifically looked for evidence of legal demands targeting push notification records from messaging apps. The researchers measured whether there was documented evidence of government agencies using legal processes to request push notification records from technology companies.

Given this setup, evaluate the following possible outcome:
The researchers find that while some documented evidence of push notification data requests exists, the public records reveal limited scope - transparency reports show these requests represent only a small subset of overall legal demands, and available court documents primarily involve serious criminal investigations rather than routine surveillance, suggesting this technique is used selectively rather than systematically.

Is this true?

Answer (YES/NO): NO